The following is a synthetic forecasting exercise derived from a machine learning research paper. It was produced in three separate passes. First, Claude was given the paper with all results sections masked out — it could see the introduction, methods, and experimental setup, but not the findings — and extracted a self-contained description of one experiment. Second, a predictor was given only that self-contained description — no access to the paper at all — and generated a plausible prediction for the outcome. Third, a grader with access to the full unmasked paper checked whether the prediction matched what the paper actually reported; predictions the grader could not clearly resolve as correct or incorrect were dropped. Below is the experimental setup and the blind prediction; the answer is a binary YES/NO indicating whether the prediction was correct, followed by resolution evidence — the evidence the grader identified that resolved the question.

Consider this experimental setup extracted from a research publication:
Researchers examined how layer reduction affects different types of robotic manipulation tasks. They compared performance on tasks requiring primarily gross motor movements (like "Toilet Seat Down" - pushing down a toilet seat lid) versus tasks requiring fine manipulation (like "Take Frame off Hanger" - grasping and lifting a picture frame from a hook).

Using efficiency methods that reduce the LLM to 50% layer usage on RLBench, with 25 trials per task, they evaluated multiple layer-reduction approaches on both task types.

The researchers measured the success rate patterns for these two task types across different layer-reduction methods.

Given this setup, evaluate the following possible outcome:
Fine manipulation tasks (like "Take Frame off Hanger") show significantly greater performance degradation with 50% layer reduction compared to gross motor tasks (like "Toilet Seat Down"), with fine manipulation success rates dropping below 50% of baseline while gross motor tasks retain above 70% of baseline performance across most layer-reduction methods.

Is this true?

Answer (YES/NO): NO